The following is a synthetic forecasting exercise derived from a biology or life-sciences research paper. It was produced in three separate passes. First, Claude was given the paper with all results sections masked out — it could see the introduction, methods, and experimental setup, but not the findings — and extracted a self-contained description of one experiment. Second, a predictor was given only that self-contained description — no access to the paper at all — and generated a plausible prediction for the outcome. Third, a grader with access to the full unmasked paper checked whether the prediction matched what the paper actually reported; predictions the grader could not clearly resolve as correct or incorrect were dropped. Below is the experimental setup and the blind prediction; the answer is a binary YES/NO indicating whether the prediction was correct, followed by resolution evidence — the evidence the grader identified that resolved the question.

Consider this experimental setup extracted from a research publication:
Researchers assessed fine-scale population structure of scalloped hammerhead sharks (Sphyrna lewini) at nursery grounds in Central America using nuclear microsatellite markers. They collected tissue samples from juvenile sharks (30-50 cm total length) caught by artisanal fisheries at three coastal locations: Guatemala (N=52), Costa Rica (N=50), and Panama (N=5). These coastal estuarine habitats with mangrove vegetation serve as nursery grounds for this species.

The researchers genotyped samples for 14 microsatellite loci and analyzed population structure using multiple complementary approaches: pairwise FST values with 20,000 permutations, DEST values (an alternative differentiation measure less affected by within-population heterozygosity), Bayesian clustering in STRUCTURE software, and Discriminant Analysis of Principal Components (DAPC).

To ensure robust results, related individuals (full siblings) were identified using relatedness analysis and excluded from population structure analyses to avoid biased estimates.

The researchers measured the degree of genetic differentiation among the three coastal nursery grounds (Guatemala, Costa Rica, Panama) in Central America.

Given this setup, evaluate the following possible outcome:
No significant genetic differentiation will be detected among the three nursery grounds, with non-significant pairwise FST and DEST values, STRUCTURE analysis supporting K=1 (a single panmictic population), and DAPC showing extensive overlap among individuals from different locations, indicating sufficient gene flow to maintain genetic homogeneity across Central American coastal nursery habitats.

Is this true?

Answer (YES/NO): NO